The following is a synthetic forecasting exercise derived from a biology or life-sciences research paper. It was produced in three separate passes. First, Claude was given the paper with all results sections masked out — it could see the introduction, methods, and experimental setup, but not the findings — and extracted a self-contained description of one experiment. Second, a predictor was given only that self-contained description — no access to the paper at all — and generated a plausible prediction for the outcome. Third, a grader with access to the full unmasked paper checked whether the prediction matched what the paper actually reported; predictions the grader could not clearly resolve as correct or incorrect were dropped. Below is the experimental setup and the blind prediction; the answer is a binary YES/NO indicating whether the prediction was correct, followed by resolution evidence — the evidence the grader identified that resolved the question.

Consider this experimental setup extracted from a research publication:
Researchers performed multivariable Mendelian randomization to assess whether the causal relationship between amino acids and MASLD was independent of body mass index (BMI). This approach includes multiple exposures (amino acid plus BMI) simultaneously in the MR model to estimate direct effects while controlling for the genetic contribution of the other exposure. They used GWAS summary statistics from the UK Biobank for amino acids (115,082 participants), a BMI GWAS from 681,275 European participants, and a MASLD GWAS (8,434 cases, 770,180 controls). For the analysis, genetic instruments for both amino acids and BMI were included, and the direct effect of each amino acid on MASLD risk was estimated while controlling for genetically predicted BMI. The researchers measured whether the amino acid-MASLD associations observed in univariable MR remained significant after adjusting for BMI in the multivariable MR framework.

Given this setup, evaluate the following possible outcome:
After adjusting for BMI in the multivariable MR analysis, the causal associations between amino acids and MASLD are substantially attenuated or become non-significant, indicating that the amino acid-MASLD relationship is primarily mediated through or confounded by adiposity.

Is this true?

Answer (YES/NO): NO